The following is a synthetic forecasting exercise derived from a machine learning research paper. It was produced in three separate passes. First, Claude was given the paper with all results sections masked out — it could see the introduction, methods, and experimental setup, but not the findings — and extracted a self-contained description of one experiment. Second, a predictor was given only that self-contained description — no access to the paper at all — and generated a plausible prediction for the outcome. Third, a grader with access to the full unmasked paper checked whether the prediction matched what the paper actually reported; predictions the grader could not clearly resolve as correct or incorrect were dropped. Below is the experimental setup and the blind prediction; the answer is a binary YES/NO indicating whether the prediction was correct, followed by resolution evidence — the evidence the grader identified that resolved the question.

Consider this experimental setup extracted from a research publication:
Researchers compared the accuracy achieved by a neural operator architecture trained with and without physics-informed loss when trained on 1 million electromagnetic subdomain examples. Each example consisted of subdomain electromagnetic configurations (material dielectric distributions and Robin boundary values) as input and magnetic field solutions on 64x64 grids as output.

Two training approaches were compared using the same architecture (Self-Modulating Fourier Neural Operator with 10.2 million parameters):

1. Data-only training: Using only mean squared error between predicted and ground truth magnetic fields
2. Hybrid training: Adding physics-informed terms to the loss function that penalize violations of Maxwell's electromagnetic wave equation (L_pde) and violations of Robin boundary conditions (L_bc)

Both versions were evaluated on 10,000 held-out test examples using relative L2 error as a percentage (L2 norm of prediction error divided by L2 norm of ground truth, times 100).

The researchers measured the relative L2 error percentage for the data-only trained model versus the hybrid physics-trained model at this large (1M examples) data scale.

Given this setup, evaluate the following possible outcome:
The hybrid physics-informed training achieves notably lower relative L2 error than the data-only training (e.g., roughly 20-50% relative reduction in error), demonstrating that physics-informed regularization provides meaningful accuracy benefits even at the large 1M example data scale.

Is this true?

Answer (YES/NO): YES